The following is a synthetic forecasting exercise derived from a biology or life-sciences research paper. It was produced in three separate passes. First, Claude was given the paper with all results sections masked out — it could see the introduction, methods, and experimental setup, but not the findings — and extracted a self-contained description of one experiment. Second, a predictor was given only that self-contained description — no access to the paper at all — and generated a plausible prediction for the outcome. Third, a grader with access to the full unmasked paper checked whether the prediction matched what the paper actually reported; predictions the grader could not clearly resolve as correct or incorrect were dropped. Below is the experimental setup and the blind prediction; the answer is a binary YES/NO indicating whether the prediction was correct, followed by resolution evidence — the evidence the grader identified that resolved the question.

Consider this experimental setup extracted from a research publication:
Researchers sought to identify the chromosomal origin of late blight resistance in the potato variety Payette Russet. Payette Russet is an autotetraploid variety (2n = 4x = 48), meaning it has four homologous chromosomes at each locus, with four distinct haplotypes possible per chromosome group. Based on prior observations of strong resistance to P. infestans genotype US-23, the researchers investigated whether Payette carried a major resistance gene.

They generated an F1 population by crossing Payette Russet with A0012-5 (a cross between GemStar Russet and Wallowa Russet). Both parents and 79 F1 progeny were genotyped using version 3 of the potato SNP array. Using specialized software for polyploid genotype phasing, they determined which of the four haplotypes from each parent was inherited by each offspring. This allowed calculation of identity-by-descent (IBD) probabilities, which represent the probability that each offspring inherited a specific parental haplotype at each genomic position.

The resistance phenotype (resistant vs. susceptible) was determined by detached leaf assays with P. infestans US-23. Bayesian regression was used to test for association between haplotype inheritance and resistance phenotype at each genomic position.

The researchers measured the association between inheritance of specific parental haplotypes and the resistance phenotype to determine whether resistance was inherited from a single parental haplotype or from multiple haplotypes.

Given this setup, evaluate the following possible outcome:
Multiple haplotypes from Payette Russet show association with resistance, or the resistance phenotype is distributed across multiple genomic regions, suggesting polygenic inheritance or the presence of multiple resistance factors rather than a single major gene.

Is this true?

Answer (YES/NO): NO